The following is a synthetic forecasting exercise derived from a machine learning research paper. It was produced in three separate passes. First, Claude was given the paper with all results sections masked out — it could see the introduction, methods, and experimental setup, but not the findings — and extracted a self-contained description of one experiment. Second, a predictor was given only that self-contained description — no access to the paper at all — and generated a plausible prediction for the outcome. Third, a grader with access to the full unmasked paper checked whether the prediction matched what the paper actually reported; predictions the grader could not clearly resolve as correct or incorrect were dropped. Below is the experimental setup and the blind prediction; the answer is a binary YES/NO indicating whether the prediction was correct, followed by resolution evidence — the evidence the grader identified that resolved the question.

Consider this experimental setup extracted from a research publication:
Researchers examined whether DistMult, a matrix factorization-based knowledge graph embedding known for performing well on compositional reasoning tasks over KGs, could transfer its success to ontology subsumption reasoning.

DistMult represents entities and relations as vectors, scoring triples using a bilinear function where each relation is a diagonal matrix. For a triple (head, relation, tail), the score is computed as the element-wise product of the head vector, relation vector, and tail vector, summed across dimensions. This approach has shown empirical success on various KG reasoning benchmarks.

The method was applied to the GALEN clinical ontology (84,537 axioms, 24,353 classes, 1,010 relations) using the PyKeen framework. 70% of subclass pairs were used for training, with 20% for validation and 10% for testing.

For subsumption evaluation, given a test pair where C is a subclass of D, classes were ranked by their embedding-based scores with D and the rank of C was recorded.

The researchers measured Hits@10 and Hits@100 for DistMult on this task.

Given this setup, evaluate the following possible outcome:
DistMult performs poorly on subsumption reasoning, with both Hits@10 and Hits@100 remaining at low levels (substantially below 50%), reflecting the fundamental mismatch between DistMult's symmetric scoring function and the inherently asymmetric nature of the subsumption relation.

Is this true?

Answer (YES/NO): YES